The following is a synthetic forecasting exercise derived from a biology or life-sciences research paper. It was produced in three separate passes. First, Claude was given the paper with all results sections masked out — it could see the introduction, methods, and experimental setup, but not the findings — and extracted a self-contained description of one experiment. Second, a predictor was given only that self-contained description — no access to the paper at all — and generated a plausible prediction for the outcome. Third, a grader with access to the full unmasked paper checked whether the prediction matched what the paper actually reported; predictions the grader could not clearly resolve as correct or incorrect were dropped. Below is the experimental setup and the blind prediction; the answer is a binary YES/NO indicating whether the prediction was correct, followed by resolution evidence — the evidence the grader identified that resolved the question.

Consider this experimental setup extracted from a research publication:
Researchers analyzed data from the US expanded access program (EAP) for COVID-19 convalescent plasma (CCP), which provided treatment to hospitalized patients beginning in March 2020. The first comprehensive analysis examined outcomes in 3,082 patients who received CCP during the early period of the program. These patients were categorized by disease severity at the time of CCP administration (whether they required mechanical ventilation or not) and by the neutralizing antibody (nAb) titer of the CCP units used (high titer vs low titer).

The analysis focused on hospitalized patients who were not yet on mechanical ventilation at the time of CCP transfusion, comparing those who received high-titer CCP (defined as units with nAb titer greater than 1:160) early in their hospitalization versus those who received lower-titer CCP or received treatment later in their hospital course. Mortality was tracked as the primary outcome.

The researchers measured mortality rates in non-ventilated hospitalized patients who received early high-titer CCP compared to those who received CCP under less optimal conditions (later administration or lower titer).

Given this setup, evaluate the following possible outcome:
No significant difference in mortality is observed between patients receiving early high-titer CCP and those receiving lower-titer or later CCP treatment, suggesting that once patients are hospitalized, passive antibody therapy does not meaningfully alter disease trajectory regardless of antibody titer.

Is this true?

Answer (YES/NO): NO